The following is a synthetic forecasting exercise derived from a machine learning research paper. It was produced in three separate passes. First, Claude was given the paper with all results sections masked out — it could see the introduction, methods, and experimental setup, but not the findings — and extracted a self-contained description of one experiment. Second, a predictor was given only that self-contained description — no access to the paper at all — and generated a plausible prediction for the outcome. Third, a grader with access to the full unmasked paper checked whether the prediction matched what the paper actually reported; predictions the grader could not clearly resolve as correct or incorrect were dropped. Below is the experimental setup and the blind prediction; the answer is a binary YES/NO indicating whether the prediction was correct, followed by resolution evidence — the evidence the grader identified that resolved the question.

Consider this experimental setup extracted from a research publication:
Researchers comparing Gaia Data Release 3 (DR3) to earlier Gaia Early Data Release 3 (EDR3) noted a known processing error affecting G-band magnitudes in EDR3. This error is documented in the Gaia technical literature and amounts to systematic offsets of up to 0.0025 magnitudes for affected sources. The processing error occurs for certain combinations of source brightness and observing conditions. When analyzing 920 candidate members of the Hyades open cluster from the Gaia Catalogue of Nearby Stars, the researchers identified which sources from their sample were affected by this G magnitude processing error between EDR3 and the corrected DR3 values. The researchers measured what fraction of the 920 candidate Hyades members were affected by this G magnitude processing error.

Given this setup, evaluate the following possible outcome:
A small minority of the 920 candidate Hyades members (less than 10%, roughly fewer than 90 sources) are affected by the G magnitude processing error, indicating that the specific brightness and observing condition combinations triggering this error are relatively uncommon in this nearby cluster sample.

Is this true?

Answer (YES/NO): NO